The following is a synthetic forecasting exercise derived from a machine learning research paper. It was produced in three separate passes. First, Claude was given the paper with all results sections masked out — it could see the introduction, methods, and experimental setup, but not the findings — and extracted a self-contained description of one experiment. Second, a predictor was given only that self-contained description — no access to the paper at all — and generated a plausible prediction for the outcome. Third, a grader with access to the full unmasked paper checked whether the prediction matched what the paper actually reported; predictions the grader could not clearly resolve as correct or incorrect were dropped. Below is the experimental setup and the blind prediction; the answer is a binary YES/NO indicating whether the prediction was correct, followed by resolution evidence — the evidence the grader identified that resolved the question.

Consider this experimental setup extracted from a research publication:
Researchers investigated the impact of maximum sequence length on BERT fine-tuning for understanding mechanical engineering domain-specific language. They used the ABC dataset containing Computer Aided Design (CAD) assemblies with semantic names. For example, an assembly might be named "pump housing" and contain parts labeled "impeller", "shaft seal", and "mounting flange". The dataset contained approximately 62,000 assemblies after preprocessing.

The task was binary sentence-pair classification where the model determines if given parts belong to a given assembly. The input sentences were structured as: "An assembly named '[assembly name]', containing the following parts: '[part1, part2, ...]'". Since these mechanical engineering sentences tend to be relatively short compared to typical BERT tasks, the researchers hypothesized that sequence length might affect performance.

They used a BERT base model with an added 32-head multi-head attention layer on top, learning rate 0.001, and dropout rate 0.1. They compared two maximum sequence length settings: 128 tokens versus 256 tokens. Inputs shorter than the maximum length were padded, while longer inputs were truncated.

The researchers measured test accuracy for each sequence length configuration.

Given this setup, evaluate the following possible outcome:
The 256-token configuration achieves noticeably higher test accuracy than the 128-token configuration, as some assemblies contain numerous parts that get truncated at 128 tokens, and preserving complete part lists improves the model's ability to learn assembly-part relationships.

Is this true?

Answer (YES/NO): YES